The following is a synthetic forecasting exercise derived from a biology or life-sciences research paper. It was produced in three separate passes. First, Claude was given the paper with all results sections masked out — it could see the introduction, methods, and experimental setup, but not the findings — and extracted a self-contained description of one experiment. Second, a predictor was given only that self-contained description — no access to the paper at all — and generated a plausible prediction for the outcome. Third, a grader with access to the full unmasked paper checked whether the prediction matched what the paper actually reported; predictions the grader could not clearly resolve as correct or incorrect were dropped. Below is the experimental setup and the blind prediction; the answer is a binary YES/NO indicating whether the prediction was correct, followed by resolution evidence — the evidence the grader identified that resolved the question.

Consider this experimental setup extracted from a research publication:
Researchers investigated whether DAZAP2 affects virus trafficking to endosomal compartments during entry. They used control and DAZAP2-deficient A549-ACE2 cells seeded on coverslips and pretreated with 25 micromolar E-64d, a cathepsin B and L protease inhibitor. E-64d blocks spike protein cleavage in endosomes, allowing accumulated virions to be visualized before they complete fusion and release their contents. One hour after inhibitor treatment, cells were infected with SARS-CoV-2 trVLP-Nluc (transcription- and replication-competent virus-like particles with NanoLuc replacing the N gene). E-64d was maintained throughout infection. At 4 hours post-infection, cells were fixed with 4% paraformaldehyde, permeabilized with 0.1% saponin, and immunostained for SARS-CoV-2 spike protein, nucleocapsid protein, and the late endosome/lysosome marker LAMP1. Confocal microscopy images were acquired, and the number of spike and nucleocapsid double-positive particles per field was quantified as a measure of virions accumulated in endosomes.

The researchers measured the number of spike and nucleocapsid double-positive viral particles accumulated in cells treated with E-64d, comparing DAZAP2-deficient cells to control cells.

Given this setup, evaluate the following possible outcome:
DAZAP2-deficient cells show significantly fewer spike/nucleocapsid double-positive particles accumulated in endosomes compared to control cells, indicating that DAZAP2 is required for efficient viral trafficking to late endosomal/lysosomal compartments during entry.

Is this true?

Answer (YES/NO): NO